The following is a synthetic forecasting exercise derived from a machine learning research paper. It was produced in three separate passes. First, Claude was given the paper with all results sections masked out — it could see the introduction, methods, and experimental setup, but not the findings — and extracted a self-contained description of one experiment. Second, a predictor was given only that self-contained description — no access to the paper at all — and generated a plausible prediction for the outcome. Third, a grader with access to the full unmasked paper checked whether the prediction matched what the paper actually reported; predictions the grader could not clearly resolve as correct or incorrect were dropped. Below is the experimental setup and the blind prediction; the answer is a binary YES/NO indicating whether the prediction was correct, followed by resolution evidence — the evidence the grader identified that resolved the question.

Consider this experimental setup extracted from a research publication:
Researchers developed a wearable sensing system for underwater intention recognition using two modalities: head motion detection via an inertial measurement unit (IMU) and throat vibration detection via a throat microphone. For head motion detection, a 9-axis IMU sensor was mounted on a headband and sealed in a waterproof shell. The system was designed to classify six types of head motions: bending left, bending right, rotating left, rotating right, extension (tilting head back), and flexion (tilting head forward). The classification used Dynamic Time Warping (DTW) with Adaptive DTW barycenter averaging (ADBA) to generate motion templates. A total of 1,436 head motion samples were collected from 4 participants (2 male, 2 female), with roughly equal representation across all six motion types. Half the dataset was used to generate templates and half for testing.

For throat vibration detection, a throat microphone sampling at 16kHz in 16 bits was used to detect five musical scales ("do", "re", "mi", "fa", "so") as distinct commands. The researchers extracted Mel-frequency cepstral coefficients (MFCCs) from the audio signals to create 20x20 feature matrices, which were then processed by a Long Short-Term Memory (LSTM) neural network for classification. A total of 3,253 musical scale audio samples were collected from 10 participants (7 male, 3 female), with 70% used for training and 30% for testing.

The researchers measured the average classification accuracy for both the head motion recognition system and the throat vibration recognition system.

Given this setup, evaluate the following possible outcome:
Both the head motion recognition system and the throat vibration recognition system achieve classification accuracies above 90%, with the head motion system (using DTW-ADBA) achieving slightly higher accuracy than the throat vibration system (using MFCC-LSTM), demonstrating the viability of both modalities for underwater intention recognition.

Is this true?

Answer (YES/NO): NO